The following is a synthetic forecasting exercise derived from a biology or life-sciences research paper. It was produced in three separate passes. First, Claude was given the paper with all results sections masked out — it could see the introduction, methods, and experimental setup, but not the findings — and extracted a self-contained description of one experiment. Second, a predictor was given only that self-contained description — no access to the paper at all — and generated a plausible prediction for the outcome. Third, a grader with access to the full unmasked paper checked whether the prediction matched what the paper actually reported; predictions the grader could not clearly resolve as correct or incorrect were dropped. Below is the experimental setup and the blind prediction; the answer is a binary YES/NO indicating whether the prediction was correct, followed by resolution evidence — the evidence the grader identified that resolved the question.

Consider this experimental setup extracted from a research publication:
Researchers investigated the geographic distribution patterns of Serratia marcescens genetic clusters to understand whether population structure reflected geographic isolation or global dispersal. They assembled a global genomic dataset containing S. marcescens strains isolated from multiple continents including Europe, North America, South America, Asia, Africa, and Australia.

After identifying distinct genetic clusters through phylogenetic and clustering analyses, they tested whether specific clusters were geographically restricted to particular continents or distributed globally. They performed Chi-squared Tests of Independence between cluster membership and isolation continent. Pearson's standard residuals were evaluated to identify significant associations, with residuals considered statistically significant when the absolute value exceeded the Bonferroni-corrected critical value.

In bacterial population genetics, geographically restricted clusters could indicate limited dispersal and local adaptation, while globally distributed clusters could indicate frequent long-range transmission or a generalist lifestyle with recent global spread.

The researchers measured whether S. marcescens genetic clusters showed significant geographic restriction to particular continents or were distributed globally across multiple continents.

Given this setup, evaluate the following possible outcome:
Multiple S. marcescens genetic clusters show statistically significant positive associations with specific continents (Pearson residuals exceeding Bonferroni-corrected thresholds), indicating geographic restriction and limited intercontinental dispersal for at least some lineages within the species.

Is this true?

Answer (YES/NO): NO